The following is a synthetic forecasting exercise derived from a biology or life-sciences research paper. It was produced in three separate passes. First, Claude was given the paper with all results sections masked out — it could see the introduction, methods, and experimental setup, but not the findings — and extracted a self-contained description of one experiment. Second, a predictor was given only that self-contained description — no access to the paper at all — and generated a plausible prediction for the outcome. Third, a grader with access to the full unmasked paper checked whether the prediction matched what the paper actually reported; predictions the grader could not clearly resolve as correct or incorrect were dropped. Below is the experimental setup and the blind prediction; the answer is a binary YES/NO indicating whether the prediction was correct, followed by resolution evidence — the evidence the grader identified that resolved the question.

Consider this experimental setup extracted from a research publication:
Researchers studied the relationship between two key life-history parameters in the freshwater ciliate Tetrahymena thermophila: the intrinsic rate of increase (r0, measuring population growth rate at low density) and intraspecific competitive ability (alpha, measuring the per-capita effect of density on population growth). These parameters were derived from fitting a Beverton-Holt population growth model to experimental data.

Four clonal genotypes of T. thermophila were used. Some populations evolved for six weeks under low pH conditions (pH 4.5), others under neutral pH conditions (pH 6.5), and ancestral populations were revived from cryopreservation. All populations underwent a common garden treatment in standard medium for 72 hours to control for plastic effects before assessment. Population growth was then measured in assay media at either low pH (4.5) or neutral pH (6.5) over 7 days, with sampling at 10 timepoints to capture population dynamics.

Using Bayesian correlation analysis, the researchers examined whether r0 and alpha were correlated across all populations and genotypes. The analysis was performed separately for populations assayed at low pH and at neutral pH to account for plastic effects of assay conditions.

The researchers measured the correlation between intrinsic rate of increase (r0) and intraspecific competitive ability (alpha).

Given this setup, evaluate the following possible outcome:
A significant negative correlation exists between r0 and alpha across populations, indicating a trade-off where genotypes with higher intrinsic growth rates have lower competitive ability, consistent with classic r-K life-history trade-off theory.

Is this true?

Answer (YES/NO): NO